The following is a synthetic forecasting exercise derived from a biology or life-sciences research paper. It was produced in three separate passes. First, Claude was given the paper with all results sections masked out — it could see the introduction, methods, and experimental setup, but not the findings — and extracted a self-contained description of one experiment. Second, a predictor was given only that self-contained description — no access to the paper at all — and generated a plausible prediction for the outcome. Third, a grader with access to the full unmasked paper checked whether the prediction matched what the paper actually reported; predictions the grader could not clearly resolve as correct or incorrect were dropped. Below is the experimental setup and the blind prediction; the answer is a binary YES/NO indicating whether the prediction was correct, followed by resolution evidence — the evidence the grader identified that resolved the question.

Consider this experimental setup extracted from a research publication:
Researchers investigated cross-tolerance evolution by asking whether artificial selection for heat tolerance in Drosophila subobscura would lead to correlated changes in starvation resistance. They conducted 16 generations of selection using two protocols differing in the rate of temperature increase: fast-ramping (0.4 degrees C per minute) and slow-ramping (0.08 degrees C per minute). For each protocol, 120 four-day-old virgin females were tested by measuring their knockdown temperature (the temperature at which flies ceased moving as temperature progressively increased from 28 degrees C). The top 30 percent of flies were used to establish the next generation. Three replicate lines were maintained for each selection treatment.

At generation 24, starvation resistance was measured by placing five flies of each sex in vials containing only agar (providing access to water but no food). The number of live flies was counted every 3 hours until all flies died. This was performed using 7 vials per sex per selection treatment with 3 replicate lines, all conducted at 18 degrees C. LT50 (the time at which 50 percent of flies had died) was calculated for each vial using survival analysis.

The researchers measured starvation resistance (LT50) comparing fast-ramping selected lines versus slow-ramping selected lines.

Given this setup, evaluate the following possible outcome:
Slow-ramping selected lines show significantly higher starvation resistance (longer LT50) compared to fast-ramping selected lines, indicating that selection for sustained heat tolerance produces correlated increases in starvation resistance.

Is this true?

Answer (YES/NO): NO